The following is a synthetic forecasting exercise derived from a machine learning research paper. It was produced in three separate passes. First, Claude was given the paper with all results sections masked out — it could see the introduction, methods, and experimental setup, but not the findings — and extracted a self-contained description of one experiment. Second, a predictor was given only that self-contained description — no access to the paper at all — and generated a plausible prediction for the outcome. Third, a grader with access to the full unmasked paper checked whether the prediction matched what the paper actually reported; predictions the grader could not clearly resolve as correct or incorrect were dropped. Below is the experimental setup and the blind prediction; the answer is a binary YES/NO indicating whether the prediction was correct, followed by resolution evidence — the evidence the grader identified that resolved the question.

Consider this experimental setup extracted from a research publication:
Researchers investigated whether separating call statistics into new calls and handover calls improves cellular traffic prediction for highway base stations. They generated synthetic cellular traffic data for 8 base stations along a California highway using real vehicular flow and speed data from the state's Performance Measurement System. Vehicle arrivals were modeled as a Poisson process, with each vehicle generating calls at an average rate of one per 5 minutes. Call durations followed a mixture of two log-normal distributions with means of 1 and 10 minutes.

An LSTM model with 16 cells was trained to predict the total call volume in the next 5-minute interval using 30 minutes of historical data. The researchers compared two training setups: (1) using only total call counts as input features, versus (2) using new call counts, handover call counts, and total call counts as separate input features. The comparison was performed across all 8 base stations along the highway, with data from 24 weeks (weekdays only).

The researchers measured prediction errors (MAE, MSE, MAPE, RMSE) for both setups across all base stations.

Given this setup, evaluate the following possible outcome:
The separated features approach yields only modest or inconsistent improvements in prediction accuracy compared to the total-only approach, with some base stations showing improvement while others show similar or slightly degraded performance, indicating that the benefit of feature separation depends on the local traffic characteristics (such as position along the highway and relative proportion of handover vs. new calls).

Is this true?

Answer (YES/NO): YES